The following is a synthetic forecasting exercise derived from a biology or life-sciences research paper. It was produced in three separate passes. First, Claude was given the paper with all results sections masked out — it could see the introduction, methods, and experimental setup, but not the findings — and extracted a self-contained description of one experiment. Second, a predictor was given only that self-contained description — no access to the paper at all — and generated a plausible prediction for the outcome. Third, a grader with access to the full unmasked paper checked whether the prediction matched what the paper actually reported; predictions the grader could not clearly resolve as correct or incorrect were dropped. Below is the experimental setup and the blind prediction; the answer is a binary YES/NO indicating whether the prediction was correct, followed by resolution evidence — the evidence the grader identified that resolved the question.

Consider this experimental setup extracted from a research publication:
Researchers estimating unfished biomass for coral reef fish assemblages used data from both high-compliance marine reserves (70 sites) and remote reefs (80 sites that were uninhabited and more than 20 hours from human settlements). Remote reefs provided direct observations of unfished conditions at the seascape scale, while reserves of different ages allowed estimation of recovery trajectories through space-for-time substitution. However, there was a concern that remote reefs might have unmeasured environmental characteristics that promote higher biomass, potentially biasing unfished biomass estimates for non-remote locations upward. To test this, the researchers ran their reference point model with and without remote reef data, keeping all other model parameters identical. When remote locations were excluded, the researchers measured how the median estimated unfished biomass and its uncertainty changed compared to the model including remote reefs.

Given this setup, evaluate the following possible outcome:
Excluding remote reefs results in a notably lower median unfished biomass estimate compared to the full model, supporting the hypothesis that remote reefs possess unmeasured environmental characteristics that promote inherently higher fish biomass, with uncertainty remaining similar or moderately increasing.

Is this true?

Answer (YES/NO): NO